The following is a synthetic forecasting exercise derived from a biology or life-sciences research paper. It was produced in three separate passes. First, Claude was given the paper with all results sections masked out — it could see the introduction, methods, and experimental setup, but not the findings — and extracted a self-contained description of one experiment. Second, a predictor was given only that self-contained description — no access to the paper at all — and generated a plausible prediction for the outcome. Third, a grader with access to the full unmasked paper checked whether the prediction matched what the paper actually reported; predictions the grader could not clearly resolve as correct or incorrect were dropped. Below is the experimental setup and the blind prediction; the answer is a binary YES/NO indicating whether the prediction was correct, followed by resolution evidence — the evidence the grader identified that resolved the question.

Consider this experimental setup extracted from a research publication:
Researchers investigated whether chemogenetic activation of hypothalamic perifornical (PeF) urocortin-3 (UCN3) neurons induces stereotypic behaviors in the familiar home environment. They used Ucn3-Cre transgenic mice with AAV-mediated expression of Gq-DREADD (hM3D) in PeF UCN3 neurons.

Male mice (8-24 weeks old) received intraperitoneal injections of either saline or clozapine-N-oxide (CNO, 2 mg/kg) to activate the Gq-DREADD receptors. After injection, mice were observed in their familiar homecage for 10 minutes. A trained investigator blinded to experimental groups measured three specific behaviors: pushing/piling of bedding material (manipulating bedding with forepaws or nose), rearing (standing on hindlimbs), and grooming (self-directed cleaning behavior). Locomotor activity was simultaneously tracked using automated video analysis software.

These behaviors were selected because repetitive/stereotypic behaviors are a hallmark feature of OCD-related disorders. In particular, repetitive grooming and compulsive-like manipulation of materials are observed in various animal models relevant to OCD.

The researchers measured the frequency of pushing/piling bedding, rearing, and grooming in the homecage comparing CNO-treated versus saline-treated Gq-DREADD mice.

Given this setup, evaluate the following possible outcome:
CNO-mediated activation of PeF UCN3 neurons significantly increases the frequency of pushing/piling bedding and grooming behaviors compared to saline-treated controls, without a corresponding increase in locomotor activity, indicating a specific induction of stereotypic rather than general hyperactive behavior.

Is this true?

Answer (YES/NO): NO